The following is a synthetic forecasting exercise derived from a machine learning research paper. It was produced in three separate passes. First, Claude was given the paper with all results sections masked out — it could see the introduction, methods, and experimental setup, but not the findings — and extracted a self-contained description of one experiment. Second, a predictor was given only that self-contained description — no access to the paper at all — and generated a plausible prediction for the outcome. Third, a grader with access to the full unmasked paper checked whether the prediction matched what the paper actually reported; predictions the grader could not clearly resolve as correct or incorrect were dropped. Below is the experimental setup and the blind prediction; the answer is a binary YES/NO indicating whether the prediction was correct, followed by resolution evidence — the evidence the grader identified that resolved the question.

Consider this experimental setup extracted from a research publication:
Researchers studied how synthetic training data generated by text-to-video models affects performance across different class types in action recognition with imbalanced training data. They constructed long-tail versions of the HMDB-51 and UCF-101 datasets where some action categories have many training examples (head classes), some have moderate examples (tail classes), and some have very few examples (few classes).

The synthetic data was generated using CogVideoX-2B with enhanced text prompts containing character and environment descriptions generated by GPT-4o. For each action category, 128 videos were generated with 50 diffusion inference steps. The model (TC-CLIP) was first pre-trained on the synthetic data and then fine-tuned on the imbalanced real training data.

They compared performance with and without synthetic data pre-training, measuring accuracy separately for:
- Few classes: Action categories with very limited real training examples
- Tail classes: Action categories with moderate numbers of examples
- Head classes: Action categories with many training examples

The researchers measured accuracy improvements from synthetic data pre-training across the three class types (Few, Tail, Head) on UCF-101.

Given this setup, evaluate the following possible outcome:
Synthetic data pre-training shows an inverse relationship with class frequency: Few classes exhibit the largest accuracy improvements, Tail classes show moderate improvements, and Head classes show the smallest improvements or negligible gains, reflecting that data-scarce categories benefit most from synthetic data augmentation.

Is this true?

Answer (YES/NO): NO